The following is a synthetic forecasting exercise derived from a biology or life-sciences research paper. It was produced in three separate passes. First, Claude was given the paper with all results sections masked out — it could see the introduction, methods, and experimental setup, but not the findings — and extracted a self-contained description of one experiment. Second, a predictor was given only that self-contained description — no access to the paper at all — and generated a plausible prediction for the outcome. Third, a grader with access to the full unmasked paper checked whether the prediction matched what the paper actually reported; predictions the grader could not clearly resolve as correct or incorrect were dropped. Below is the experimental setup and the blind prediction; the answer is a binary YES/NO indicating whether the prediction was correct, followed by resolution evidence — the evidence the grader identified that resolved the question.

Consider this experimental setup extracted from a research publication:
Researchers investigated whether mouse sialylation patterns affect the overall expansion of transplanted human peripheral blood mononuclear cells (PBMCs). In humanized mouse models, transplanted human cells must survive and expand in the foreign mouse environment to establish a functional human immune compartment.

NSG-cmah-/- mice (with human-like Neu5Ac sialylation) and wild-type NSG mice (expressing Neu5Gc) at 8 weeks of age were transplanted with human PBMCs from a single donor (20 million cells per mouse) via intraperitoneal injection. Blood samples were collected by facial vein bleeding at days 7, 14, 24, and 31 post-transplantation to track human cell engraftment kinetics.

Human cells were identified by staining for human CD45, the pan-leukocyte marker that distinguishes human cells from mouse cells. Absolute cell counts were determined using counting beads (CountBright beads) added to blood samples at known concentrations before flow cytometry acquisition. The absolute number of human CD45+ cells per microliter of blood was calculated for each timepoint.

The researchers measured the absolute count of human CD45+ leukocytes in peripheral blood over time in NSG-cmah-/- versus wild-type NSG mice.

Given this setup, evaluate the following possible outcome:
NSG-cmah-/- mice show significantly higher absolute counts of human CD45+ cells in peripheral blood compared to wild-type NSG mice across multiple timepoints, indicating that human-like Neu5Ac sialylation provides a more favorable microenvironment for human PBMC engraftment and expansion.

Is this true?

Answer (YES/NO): YES